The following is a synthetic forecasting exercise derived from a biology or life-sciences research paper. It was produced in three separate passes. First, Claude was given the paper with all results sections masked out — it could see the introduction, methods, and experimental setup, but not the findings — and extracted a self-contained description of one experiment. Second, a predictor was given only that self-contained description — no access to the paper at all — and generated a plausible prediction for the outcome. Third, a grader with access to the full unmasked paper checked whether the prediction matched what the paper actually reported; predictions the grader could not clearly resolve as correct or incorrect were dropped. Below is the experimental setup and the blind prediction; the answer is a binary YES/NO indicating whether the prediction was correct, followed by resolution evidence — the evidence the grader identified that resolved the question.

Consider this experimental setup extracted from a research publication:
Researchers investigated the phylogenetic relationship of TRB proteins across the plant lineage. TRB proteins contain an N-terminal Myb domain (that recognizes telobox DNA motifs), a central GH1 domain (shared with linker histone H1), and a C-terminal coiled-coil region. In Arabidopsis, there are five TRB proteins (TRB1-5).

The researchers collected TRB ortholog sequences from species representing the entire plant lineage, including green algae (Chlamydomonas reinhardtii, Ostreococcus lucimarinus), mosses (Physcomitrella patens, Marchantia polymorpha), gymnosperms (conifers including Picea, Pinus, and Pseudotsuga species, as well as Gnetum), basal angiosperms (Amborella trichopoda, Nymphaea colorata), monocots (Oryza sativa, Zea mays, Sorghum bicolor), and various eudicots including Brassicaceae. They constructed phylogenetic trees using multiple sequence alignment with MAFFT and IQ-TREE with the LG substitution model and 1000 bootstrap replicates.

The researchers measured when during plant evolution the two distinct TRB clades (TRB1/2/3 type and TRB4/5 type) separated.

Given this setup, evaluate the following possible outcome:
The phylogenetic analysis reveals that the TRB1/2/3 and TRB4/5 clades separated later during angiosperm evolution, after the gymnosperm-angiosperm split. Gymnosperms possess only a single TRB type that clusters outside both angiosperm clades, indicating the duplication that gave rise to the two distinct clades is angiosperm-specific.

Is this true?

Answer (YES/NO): NO